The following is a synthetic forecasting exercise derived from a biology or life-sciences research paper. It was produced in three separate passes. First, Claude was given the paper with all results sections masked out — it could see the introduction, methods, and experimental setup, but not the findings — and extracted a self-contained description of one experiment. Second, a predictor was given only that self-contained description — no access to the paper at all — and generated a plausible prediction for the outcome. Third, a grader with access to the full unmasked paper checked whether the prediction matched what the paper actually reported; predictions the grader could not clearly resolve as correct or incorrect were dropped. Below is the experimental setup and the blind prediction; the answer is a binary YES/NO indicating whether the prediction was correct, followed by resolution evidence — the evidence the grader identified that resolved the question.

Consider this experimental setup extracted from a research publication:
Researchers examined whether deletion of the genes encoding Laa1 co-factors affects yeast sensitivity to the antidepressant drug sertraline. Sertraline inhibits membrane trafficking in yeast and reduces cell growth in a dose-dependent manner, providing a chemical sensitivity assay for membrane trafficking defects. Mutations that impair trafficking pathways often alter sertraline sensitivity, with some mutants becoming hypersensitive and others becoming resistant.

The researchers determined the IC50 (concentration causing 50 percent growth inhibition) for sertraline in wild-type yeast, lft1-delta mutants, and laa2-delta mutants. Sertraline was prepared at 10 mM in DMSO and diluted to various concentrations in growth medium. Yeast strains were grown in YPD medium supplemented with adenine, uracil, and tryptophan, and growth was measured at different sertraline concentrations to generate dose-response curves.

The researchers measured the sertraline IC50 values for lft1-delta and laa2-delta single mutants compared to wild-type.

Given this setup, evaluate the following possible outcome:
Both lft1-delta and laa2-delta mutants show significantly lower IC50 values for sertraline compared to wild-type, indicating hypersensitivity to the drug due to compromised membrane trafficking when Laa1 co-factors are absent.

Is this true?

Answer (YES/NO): YES